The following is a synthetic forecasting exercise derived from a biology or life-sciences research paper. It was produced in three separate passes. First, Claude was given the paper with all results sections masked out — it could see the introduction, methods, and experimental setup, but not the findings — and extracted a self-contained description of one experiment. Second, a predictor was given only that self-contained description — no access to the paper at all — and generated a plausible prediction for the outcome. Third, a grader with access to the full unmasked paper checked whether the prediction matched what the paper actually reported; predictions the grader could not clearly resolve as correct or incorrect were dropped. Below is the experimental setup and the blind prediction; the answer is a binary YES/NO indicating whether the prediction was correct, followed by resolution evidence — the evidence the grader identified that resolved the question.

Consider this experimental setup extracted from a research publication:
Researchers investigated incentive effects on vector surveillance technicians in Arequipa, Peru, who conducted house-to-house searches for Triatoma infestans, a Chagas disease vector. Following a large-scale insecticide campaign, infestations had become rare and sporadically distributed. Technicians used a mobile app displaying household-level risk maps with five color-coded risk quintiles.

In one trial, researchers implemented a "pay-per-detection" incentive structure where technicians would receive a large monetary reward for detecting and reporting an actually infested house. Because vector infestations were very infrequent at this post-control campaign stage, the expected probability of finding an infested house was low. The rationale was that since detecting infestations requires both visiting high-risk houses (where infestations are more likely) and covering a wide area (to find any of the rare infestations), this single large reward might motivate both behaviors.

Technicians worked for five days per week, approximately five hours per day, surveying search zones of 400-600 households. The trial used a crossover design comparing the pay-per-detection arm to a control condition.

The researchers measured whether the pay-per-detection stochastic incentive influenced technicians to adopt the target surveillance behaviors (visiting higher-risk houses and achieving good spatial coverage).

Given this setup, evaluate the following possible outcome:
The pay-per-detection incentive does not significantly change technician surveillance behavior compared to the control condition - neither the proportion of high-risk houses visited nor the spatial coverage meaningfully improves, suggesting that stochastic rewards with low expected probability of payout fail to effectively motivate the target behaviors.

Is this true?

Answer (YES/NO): YES